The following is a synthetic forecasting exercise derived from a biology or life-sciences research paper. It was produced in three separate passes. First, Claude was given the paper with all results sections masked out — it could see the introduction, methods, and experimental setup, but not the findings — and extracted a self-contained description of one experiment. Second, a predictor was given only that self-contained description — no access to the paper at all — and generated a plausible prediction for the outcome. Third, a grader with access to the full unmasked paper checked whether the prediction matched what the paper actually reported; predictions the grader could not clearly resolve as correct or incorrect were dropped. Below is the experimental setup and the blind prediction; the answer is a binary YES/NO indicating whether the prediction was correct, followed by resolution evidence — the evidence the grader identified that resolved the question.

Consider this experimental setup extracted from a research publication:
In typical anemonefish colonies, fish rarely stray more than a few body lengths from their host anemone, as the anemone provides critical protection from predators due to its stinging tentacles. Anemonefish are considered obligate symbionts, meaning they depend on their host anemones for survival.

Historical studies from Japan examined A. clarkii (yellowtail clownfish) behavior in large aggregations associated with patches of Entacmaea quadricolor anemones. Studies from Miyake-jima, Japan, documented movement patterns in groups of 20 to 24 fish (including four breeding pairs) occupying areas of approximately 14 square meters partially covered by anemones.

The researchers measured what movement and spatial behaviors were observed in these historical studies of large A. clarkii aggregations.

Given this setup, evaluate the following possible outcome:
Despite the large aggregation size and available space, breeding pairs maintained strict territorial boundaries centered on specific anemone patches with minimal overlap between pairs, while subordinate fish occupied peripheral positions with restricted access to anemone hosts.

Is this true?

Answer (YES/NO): NO